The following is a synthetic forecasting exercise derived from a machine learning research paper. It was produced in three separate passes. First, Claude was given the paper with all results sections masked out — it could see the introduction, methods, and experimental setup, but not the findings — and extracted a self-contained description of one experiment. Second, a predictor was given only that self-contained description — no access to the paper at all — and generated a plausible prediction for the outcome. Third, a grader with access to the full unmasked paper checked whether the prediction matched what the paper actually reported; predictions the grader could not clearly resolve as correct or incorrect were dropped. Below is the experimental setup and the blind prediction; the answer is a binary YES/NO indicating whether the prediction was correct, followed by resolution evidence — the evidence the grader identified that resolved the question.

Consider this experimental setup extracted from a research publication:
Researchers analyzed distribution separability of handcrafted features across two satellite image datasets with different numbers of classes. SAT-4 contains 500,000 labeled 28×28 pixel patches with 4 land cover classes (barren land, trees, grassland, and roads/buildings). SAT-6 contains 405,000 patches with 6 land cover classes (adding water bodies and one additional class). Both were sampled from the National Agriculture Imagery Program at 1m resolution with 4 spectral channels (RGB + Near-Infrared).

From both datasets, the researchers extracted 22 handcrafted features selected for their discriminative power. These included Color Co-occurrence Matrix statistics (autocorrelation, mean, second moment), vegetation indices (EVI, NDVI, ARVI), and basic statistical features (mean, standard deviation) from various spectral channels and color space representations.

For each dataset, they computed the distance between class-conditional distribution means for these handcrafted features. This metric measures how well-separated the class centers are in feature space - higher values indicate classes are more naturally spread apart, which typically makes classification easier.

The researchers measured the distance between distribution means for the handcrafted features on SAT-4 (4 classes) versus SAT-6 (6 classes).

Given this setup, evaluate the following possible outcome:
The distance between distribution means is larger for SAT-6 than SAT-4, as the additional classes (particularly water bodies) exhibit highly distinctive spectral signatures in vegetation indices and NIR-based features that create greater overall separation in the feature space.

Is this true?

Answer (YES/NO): YES